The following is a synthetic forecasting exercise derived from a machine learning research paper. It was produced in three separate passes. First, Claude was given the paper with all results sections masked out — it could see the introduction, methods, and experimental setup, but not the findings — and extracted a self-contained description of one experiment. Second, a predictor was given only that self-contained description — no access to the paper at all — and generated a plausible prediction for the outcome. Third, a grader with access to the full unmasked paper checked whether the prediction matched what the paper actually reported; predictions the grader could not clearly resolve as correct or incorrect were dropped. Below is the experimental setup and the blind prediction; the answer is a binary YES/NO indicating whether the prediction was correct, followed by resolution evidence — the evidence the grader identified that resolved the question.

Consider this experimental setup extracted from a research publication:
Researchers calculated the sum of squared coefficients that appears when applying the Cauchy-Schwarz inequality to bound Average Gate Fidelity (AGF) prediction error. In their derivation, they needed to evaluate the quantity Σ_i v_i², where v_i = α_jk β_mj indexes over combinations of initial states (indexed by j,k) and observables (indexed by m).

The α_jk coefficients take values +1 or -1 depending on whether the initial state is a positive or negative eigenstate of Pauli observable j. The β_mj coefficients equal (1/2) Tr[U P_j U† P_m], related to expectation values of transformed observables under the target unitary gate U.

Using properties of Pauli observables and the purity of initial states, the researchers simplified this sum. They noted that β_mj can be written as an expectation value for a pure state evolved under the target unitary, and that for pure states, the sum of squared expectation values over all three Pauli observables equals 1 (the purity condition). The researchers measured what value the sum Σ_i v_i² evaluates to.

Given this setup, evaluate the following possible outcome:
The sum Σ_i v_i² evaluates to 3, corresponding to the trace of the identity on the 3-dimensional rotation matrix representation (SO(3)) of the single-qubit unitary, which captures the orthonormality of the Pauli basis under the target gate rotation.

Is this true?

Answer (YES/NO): NO